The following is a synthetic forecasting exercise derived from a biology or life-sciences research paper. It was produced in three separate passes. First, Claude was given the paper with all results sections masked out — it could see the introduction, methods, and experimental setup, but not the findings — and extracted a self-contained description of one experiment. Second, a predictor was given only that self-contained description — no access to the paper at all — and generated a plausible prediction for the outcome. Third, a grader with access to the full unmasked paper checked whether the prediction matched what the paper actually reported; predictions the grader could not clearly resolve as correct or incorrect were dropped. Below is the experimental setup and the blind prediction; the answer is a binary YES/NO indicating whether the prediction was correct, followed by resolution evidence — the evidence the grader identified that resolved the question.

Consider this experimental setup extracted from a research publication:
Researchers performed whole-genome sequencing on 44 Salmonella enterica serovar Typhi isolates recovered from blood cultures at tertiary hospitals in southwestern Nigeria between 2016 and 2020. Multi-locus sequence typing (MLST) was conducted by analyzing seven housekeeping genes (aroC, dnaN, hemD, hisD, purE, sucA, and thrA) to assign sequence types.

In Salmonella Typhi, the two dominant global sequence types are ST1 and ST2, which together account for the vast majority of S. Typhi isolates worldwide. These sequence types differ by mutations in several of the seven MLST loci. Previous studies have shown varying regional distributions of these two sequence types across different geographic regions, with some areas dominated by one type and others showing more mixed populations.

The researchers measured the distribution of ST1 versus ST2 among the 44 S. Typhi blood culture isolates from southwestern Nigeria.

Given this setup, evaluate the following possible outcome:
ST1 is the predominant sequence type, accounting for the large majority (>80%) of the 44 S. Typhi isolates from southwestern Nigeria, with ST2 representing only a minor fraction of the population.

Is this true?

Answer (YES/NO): NO